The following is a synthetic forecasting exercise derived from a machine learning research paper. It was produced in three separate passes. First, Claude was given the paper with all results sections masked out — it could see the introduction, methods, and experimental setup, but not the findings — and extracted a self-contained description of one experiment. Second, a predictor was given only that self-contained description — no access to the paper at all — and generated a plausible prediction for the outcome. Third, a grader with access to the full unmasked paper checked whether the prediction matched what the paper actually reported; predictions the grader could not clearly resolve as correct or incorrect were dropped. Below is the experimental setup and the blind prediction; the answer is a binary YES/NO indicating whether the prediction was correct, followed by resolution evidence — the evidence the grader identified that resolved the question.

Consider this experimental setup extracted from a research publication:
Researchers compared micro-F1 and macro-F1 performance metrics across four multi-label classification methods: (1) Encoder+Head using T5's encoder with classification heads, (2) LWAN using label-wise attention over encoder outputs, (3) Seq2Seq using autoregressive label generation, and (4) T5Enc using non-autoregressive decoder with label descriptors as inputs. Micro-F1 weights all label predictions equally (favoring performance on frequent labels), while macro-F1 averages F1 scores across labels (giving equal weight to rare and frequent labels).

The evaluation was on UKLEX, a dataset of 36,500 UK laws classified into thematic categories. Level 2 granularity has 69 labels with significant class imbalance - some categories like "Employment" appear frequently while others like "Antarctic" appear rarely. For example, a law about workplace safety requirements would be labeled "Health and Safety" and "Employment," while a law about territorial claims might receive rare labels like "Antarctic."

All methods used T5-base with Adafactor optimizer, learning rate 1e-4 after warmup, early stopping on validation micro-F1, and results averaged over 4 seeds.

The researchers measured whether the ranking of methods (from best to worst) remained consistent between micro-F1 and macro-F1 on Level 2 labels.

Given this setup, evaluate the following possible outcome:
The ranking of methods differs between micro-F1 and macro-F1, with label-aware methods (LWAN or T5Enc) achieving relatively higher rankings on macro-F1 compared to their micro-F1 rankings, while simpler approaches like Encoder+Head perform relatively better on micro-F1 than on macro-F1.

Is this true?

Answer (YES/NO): NO